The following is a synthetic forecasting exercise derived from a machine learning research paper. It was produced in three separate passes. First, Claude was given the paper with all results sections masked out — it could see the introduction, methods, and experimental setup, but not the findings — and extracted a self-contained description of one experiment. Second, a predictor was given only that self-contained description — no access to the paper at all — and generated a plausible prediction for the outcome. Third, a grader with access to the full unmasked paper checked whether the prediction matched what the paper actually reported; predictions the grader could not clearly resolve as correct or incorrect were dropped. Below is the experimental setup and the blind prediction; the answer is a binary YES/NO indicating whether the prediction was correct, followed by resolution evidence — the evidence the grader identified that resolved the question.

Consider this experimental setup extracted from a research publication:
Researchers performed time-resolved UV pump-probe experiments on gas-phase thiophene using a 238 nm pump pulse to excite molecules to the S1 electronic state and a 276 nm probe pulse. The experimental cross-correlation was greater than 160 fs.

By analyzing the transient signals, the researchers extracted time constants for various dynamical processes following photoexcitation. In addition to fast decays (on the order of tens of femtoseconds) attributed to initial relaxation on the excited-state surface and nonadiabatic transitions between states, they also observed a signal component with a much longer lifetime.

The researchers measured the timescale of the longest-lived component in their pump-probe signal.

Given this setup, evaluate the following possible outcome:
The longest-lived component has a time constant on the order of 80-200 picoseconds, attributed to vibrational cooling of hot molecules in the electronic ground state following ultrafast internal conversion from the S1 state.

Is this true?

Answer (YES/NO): NO